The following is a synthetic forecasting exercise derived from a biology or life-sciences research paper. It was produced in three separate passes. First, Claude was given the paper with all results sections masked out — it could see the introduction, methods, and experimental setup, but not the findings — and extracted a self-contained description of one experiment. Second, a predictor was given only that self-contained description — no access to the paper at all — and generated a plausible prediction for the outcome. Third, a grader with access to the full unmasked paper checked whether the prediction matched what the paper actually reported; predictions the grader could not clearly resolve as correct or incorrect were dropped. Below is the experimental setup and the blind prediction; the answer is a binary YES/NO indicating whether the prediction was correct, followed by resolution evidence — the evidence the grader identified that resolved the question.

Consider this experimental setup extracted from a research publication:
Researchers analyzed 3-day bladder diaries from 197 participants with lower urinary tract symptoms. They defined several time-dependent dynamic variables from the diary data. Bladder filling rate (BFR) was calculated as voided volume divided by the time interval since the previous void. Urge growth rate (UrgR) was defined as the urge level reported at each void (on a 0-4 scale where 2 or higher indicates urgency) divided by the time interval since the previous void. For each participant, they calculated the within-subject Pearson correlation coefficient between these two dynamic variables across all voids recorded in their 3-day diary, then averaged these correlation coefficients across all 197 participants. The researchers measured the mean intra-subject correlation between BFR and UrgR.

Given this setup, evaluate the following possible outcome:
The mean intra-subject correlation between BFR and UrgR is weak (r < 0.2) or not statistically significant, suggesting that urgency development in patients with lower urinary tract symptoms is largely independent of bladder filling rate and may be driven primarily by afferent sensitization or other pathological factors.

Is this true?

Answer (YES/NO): NO